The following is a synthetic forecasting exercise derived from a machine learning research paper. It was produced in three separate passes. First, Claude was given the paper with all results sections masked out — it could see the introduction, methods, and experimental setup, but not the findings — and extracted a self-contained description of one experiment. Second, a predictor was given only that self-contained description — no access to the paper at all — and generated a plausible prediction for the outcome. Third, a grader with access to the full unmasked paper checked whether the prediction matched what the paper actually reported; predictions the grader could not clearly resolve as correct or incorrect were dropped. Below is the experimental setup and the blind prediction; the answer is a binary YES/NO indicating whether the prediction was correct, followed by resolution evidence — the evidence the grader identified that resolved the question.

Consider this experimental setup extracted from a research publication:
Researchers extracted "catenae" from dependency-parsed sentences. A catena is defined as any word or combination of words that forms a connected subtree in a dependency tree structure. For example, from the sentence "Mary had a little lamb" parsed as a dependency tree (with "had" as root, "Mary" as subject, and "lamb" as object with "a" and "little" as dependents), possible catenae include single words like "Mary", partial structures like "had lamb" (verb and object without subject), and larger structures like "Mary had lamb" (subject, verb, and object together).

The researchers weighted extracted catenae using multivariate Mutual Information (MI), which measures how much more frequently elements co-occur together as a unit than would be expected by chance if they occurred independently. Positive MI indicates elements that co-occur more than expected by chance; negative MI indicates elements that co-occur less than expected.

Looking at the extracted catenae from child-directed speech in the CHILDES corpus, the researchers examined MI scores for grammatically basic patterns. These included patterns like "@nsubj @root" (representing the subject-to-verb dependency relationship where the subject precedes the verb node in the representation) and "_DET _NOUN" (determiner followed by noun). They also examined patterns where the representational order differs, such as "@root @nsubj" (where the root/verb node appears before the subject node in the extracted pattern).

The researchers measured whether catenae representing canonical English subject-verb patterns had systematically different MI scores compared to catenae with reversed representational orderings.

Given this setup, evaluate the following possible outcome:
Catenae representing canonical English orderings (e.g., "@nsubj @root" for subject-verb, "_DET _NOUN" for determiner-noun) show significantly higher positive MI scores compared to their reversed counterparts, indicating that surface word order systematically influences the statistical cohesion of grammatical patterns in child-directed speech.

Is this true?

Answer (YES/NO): YES